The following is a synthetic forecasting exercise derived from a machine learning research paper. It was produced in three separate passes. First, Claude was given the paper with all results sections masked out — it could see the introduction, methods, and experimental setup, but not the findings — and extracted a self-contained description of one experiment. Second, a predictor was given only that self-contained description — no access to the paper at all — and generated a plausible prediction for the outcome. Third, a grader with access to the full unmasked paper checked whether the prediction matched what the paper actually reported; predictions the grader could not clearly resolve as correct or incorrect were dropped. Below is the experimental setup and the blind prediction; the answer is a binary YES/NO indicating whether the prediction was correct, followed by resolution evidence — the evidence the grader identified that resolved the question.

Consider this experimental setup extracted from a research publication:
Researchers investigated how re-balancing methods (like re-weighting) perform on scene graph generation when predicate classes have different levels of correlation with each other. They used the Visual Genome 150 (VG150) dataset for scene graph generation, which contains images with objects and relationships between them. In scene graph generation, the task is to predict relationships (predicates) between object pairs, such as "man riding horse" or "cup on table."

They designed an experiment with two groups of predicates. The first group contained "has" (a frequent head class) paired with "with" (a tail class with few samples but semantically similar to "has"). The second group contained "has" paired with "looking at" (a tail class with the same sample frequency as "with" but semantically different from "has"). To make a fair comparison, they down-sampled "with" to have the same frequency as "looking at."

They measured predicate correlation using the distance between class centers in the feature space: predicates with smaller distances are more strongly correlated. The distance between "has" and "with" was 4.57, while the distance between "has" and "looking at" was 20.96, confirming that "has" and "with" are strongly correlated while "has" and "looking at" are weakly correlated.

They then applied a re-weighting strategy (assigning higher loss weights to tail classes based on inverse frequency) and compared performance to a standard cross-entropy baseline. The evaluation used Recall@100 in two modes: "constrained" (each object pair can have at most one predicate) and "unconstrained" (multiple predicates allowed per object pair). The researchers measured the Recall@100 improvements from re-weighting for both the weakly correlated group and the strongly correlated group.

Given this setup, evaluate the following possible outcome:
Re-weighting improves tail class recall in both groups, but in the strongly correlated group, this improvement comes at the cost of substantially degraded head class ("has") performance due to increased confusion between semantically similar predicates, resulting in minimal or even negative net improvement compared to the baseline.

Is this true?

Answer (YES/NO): YES